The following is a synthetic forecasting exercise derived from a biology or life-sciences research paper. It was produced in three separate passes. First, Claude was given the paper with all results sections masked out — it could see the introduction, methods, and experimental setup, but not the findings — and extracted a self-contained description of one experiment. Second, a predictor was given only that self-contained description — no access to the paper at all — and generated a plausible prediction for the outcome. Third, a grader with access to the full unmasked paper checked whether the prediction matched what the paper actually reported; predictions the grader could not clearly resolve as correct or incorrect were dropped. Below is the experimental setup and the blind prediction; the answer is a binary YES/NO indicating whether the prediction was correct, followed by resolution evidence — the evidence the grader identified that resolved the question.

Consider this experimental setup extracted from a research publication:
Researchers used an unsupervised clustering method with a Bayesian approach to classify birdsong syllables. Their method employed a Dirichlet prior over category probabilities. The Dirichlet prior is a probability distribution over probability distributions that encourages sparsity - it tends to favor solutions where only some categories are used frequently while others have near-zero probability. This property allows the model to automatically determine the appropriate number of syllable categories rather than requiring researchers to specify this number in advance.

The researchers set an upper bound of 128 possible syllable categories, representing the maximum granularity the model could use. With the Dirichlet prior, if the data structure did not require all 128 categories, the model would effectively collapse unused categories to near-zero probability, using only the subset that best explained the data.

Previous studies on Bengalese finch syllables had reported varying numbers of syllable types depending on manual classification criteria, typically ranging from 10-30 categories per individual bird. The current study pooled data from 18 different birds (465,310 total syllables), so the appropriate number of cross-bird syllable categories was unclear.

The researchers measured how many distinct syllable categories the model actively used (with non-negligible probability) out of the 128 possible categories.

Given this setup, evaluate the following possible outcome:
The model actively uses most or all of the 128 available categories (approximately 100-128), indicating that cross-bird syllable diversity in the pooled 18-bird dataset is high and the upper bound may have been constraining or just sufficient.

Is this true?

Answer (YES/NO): NO